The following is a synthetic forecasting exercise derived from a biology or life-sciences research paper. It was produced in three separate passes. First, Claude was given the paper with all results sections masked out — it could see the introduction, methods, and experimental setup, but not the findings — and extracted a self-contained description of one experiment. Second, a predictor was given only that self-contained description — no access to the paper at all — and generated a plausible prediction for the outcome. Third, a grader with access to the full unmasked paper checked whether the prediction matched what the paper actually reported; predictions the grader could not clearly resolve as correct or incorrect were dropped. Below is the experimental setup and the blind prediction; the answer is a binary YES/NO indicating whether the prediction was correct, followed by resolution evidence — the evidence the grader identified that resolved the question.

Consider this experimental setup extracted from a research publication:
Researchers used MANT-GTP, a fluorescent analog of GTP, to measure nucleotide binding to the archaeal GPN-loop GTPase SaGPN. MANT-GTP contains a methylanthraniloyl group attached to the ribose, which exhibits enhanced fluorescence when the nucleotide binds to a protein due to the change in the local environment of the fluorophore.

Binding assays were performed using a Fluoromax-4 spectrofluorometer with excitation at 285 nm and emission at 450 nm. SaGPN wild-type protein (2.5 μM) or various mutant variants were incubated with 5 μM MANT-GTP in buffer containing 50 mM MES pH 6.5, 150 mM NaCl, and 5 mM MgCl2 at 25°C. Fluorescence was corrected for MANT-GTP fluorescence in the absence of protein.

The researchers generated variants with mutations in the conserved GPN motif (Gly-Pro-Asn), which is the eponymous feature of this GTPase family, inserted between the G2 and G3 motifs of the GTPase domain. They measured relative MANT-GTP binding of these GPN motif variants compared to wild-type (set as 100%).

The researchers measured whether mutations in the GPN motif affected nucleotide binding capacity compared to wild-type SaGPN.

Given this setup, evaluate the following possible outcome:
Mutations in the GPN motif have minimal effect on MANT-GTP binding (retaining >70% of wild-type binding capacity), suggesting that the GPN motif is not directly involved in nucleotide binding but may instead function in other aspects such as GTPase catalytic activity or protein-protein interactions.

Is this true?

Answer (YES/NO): NO